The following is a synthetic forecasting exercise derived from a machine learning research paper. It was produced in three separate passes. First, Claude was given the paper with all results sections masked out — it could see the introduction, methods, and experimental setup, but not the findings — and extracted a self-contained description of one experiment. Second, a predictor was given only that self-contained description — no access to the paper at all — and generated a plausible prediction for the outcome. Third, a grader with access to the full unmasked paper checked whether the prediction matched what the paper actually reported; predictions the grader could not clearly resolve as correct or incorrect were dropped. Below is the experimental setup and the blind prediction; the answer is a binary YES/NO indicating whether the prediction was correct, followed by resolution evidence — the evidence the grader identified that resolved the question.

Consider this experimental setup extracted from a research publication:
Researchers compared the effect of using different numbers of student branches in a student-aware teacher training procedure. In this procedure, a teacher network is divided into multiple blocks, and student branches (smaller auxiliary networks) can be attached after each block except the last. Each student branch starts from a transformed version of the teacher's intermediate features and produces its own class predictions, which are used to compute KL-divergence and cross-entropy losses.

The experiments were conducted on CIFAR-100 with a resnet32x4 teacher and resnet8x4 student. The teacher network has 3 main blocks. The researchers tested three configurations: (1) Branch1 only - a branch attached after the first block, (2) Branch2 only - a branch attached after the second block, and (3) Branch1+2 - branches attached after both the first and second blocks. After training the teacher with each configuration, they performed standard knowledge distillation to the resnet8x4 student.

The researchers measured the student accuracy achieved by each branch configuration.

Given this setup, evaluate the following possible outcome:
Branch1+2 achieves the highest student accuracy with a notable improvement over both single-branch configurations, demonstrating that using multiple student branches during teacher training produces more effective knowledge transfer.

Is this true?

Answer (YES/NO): YES